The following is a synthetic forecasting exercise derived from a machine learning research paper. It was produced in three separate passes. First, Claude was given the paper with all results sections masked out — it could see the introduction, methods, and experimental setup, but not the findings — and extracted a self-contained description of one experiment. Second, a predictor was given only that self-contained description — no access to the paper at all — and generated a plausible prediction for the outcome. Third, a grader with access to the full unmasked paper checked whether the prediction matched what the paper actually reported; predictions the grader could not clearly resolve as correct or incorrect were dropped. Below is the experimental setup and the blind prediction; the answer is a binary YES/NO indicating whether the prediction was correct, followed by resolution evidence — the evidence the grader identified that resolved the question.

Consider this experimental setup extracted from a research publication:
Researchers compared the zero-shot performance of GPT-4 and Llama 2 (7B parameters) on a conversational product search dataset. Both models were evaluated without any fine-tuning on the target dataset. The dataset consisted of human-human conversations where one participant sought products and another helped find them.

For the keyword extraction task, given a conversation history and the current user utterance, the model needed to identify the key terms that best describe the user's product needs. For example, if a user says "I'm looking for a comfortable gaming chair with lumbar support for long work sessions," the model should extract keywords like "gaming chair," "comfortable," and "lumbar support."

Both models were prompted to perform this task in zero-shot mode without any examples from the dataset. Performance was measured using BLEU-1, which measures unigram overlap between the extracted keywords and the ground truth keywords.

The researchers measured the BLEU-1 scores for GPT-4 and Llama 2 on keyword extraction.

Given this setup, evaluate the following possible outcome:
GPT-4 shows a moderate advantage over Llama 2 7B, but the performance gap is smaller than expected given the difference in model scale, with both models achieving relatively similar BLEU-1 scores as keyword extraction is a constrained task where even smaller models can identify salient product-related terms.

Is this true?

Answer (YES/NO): NO